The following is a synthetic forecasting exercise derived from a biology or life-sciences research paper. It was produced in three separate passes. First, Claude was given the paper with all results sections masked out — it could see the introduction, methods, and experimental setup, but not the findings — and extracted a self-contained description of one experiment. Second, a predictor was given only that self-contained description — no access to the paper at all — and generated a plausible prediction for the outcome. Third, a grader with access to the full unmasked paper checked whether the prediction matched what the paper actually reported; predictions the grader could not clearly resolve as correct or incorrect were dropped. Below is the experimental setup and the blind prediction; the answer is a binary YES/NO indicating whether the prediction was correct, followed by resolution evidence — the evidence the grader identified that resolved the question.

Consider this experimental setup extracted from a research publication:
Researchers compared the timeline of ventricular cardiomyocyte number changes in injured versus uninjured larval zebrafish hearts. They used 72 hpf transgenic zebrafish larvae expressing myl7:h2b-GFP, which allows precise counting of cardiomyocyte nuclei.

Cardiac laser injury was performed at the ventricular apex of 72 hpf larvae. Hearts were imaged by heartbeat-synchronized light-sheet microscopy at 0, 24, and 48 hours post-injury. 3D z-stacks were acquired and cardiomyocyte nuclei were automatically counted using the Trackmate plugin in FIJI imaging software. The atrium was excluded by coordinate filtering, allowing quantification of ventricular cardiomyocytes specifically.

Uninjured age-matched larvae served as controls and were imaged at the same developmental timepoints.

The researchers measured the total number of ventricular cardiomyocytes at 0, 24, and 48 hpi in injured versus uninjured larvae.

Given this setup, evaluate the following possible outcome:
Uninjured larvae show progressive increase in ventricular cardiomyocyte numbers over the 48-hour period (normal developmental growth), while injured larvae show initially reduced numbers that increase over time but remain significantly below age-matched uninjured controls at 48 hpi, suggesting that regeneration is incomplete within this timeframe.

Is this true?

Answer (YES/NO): NO